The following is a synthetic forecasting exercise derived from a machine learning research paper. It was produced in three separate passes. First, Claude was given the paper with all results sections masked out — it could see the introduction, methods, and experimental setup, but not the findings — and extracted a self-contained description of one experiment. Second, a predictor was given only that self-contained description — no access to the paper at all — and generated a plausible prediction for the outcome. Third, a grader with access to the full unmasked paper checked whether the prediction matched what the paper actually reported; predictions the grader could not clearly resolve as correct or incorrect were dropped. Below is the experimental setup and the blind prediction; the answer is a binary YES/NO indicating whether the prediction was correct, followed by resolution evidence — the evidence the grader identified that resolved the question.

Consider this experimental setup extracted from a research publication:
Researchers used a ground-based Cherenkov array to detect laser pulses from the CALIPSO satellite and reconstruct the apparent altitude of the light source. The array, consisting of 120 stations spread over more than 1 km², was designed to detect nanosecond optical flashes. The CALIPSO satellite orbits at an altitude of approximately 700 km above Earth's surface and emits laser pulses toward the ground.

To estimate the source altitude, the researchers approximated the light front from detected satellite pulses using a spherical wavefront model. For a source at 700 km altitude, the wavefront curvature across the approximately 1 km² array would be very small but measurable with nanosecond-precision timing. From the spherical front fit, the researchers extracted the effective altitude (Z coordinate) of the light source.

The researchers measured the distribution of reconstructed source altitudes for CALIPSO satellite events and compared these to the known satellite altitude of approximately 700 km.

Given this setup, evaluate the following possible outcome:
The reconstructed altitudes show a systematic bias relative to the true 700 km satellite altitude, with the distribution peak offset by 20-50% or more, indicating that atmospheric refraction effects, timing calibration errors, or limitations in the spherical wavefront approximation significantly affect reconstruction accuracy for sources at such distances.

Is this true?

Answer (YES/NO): YES